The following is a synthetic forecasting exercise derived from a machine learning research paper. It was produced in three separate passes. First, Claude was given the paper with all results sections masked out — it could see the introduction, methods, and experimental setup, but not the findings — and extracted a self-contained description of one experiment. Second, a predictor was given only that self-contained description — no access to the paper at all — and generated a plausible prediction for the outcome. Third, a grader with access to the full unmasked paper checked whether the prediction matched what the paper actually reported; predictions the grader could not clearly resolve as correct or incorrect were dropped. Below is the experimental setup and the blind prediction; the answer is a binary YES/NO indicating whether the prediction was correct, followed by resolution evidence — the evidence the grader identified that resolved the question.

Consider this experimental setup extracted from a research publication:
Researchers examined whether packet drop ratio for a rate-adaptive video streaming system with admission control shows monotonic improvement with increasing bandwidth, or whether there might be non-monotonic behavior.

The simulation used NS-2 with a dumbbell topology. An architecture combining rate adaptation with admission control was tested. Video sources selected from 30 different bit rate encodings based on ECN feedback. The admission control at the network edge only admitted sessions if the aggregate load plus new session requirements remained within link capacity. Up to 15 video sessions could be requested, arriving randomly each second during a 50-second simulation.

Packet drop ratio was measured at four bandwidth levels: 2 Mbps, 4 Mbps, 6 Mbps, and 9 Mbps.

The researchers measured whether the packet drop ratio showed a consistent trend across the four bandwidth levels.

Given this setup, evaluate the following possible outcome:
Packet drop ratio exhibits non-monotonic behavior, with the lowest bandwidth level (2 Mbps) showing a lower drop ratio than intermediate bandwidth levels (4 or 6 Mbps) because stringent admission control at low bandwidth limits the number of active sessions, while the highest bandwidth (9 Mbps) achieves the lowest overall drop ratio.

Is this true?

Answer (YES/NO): NO